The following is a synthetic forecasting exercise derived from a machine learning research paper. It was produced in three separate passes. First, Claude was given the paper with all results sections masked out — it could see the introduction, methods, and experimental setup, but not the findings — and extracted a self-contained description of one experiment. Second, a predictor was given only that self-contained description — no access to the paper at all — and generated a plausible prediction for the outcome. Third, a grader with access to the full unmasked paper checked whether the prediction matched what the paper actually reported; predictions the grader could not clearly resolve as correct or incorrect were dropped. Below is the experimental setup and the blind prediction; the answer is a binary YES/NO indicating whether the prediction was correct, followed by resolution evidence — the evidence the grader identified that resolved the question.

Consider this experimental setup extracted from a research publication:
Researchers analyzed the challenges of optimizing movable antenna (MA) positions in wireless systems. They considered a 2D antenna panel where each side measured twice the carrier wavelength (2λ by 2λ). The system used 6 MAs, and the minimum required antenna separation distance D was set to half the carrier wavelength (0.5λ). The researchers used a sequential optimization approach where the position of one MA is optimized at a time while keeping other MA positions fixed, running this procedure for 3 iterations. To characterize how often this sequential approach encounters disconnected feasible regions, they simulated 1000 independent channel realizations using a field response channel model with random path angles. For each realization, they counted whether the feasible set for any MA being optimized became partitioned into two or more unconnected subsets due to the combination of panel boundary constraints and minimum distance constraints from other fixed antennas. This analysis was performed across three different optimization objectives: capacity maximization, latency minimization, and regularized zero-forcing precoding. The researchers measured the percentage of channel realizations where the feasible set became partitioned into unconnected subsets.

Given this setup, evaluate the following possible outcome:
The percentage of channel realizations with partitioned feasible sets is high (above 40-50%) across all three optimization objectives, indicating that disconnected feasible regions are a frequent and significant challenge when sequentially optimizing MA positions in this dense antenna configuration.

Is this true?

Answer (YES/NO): YES